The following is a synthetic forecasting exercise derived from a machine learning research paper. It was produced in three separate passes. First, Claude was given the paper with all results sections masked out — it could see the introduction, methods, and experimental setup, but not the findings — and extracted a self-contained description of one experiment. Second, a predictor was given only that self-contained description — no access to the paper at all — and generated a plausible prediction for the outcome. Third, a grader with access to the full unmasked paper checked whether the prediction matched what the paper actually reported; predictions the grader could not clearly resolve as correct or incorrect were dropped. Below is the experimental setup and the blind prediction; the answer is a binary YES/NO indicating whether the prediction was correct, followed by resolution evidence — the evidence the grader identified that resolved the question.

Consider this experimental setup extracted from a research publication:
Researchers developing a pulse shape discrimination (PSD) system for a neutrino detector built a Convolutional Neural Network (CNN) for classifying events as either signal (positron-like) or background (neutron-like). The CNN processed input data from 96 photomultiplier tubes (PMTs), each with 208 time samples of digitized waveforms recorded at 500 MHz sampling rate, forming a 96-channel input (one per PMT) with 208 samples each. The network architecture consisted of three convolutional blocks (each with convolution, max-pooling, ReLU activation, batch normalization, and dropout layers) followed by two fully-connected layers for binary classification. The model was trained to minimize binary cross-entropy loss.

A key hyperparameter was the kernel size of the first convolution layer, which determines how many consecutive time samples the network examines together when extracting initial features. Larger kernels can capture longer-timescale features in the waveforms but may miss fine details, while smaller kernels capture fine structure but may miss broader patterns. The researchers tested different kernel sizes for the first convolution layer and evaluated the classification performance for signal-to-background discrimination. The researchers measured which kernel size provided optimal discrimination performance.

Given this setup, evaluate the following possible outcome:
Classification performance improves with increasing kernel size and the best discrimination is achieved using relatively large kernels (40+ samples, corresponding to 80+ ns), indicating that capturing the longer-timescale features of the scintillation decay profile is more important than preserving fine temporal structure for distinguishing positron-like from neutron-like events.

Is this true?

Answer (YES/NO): NO